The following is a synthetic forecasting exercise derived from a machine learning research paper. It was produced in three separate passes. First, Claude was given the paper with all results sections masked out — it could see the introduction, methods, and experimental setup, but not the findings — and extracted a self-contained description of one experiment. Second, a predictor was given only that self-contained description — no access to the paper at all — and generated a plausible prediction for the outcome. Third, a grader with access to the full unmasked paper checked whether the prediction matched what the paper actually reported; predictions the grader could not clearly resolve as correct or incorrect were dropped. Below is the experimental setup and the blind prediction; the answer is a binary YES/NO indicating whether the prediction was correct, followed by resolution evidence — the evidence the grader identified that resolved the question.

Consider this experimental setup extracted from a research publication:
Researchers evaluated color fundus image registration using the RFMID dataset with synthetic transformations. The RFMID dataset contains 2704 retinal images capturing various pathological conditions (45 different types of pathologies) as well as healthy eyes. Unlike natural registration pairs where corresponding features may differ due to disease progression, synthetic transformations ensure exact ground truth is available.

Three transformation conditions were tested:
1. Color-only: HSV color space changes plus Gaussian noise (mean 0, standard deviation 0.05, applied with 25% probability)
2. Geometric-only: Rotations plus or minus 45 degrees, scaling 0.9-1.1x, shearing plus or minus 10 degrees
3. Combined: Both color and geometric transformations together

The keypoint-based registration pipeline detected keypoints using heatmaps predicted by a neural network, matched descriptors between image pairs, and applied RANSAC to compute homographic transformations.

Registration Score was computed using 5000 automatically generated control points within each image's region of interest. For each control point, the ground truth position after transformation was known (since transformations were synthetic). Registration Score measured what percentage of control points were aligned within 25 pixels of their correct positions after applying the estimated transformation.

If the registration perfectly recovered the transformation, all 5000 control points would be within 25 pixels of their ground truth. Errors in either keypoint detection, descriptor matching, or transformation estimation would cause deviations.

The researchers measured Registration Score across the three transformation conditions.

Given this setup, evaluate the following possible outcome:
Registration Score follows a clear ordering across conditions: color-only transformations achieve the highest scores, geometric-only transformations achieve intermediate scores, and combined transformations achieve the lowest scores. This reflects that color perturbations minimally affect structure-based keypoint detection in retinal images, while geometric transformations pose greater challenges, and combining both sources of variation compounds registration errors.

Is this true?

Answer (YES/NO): NO